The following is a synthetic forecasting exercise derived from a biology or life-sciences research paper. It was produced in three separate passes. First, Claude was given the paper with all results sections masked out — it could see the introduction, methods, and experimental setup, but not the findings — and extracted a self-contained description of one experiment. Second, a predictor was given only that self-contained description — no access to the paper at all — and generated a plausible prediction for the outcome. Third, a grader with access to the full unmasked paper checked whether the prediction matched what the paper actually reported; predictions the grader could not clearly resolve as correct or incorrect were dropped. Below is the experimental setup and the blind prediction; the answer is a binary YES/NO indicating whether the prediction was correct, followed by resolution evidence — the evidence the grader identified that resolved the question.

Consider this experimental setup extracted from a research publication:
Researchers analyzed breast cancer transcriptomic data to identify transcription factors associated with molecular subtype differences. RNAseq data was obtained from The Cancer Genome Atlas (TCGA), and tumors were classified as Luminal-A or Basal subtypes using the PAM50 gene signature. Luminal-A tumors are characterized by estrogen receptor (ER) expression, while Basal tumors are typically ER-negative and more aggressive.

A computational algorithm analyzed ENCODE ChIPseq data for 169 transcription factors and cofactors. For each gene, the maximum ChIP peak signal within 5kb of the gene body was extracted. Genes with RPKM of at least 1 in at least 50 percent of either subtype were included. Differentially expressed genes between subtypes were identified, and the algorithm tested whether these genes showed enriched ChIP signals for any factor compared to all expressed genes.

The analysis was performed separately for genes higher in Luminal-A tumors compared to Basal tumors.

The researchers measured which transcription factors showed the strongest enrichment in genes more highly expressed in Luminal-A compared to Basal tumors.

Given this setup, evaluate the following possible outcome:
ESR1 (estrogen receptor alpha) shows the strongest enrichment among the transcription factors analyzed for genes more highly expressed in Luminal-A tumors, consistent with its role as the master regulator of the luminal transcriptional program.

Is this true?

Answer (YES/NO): YES